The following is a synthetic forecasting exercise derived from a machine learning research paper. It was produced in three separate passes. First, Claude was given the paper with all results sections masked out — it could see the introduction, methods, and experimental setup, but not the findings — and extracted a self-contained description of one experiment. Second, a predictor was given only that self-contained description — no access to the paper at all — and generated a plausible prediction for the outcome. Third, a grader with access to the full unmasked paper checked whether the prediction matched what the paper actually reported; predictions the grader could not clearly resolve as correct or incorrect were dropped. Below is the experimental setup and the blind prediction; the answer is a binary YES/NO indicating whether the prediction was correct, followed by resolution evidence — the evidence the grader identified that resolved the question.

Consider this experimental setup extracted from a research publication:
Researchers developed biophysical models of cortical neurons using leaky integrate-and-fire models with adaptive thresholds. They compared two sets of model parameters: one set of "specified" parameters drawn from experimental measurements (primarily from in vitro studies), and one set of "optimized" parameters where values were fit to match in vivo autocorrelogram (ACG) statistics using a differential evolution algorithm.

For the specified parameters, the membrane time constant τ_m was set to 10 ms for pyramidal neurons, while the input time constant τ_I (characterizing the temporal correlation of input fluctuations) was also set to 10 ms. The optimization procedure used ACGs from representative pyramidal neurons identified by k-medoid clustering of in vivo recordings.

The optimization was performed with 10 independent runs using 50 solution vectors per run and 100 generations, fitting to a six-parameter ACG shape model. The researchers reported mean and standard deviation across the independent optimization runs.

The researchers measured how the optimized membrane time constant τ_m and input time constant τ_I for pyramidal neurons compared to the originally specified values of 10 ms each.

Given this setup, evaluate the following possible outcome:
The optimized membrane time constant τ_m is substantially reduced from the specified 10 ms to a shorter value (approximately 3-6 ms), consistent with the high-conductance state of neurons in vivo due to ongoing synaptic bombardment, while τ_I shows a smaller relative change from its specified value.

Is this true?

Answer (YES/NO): NO